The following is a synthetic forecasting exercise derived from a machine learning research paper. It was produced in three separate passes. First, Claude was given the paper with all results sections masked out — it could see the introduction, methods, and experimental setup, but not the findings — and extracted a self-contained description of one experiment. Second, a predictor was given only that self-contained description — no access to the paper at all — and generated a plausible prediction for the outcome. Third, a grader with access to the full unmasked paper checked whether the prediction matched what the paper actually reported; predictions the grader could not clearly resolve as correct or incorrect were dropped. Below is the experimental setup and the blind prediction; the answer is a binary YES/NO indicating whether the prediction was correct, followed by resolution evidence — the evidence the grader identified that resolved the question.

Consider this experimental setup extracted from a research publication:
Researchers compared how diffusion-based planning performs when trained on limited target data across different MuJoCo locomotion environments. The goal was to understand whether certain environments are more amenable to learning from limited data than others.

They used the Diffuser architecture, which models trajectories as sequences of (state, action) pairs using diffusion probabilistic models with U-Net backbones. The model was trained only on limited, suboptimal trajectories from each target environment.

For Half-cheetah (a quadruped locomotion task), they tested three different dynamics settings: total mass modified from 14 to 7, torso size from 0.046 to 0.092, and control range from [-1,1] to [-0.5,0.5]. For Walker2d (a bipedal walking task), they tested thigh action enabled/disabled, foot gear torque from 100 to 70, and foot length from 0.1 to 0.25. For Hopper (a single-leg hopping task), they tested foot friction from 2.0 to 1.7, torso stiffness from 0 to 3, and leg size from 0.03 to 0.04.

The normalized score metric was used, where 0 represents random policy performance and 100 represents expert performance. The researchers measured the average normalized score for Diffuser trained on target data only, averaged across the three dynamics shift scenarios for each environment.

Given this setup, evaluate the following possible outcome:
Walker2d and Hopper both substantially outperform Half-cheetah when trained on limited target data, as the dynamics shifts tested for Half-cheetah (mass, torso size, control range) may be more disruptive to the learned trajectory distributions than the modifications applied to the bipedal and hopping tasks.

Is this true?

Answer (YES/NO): NO